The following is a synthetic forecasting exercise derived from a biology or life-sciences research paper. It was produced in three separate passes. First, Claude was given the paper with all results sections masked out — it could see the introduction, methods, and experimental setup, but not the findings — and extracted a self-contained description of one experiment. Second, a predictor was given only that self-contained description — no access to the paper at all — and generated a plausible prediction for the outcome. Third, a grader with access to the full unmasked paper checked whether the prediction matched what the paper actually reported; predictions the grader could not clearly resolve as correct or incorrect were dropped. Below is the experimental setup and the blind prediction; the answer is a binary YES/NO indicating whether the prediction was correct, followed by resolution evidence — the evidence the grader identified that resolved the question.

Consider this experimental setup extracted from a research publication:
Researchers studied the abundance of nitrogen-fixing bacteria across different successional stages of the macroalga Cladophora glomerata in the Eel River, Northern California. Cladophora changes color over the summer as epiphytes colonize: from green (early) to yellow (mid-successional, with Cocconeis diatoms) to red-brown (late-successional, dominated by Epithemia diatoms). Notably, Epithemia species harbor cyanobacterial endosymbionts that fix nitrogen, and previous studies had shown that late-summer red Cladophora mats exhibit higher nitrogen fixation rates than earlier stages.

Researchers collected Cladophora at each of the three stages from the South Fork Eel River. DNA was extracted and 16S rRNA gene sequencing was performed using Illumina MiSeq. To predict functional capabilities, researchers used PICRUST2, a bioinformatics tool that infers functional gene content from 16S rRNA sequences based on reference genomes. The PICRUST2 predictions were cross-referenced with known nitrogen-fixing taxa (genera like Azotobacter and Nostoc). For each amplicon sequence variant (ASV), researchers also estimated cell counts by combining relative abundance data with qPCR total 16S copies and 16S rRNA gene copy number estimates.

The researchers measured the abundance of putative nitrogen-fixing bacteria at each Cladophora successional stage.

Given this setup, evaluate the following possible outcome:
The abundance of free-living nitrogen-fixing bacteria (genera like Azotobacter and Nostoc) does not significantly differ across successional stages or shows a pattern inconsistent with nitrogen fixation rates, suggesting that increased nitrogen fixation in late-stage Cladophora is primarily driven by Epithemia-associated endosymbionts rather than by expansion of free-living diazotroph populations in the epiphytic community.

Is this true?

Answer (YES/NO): NO